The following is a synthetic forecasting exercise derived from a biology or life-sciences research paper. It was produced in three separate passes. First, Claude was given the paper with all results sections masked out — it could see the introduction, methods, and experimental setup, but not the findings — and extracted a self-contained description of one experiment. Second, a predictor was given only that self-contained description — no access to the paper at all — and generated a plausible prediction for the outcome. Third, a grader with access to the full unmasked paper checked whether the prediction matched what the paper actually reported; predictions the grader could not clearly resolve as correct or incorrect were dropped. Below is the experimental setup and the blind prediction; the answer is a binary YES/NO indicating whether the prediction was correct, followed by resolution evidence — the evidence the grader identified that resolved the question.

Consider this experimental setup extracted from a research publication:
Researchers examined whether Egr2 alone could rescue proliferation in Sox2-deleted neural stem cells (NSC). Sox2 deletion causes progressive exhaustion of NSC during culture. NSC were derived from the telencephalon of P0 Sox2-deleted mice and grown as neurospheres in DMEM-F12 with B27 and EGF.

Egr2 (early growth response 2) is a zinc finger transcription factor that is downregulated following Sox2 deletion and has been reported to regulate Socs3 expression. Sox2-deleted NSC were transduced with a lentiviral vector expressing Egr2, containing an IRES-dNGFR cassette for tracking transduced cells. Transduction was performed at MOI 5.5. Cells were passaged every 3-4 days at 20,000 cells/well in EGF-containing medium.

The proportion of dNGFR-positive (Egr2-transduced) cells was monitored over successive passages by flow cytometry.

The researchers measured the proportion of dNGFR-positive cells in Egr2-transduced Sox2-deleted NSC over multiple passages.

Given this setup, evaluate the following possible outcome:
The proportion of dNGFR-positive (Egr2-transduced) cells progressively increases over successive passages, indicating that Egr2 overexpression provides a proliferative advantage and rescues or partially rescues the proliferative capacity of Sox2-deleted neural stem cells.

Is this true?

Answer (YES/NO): NO